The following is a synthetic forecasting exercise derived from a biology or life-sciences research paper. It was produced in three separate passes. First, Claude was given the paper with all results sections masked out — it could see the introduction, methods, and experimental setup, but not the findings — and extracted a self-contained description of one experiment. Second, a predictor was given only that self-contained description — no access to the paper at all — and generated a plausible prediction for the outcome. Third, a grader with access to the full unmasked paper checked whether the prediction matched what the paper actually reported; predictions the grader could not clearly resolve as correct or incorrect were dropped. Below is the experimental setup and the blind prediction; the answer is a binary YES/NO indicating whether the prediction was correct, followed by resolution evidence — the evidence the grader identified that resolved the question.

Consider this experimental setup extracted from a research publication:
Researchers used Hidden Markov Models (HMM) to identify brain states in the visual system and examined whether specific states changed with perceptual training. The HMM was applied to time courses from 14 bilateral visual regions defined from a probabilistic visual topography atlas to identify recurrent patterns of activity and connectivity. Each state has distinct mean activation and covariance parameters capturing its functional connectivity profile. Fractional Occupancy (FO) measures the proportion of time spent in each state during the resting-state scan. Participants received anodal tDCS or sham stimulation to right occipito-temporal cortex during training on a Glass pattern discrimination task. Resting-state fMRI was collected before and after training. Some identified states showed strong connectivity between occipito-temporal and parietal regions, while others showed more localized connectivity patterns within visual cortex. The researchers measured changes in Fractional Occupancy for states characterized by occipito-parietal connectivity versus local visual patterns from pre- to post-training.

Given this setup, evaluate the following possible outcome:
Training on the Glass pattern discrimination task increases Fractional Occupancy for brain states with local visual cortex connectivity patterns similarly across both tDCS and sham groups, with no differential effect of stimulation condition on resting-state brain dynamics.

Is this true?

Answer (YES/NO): NO